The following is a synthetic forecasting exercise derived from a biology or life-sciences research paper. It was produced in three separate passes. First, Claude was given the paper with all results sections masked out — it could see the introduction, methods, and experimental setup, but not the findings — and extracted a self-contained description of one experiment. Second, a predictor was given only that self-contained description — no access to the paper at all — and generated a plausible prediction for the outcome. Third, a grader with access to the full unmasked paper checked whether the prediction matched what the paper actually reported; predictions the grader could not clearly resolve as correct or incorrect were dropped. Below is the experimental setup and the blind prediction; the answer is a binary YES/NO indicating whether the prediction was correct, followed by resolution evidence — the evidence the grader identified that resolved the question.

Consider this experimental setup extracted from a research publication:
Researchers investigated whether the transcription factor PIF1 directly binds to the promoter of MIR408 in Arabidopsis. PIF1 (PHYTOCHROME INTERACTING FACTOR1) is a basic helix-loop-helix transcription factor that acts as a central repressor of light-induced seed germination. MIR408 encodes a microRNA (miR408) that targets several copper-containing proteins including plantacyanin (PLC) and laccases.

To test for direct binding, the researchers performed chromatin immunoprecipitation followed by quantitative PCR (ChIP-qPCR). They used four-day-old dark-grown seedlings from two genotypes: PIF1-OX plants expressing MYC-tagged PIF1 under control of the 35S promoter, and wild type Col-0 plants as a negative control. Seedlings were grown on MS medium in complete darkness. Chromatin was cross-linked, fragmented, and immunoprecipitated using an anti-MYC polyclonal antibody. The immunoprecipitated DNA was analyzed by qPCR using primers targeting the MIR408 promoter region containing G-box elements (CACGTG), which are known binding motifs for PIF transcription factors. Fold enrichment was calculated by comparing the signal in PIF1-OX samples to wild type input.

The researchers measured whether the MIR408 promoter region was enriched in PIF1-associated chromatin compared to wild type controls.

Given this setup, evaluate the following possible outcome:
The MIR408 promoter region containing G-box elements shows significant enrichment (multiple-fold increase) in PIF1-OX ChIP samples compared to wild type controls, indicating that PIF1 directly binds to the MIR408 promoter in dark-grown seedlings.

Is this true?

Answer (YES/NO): YES